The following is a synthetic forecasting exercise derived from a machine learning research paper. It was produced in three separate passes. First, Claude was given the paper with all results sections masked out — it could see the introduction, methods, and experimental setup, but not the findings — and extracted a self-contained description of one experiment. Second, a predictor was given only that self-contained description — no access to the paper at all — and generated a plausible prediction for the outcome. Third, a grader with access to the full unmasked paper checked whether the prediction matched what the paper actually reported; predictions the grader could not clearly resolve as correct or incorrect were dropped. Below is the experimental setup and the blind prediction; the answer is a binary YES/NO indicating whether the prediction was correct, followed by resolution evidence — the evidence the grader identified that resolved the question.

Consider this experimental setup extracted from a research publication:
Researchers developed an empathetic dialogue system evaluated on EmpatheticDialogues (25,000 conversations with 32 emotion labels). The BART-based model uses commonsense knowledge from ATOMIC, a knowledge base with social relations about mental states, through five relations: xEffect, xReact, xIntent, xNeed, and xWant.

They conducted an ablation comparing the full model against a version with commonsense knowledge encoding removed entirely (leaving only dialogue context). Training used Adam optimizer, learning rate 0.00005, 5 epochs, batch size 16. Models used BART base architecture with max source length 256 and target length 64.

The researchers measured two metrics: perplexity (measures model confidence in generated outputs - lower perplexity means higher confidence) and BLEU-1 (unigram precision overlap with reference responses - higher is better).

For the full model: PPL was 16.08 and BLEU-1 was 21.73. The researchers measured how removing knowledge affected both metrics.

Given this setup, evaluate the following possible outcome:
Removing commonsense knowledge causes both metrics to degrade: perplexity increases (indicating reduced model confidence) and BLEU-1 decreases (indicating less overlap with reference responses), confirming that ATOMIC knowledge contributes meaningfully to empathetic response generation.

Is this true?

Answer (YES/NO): NO